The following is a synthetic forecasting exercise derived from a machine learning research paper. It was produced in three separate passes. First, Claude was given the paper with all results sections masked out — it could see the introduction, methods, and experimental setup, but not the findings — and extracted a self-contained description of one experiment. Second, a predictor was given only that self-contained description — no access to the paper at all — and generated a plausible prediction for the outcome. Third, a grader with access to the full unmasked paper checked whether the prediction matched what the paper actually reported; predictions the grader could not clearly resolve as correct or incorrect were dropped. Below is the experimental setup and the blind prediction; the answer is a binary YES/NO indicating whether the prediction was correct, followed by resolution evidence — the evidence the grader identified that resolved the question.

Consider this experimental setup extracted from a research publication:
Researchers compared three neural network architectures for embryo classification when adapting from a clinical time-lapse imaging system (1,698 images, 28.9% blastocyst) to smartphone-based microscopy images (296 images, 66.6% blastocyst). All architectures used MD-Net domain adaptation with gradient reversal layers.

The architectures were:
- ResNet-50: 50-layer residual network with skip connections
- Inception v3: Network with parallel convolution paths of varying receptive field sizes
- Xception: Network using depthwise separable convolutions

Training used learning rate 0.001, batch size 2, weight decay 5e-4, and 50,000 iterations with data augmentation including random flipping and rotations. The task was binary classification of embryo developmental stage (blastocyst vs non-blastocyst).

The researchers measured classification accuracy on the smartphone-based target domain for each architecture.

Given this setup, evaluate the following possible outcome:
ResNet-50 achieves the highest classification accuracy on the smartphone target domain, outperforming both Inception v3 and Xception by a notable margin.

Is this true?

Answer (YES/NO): NO